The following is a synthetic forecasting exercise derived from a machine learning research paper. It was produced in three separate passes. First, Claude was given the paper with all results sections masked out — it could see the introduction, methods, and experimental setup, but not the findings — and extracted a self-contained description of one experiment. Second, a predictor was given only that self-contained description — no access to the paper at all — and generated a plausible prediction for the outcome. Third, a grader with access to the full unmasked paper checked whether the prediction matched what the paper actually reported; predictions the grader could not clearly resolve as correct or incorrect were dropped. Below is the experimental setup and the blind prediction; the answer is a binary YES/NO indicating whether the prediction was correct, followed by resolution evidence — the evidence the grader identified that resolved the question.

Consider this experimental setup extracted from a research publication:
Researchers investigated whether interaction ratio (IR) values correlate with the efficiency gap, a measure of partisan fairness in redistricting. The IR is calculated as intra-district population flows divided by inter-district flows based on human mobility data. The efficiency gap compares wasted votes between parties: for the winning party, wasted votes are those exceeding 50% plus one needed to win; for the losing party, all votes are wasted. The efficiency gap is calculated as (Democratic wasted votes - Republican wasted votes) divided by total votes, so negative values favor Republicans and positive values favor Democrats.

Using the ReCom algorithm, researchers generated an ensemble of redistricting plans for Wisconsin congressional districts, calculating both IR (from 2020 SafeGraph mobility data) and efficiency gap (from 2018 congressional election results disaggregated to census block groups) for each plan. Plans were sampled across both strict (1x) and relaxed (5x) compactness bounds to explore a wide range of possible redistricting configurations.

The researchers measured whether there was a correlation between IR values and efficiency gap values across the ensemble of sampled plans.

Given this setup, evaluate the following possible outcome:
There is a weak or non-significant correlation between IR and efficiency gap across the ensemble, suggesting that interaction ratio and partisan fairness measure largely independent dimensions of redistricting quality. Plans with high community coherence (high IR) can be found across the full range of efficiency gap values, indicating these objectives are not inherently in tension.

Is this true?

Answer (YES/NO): NO